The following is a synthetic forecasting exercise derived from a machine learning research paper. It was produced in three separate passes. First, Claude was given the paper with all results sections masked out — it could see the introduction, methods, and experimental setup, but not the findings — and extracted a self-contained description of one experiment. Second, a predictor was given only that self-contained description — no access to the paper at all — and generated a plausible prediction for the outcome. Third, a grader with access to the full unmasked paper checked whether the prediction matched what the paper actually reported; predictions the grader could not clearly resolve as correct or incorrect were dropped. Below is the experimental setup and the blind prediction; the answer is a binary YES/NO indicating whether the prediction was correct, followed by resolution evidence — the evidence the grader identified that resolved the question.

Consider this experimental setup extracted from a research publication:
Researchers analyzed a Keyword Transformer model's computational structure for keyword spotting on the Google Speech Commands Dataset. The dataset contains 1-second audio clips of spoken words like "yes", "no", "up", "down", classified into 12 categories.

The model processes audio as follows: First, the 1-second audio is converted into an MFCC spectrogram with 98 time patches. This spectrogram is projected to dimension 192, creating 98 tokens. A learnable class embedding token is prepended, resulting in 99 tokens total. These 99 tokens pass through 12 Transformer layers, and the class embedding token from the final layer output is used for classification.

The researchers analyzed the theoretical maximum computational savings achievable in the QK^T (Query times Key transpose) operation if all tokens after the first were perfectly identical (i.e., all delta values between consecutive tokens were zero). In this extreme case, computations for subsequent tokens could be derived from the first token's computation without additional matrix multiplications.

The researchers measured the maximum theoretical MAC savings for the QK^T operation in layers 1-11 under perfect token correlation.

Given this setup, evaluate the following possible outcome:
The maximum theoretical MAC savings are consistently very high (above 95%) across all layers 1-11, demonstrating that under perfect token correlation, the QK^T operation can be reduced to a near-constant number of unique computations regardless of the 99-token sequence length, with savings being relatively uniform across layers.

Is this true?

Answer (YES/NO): YES